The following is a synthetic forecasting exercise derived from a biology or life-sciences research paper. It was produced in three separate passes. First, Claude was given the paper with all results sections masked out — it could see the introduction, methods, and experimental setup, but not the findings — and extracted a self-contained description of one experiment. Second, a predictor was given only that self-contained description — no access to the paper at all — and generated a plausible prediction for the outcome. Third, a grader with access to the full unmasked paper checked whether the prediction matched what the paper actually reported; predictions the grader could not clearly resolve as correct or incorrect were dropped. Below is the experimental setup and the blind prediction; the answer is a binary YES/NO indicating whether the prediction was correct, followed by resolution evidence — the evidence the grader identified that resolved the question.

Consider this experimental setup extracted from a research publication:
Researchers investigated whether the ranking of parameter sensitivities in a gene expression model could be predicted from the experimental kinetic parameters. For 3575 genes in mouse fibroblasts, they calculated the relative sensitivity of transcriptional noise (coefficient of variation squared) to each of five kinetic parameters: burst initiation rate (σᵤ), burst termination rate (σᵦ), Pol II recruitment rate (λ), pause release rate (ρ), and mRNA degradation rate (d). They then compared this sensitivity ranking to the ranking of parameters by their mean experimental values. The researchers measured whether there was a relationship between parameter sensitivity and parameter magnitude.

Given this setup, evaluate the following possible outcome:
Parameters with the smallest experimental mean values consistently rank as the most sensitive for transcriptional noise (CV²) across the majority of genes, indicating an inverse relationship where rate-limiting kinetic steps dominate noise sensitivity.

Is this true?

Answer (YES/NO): YES